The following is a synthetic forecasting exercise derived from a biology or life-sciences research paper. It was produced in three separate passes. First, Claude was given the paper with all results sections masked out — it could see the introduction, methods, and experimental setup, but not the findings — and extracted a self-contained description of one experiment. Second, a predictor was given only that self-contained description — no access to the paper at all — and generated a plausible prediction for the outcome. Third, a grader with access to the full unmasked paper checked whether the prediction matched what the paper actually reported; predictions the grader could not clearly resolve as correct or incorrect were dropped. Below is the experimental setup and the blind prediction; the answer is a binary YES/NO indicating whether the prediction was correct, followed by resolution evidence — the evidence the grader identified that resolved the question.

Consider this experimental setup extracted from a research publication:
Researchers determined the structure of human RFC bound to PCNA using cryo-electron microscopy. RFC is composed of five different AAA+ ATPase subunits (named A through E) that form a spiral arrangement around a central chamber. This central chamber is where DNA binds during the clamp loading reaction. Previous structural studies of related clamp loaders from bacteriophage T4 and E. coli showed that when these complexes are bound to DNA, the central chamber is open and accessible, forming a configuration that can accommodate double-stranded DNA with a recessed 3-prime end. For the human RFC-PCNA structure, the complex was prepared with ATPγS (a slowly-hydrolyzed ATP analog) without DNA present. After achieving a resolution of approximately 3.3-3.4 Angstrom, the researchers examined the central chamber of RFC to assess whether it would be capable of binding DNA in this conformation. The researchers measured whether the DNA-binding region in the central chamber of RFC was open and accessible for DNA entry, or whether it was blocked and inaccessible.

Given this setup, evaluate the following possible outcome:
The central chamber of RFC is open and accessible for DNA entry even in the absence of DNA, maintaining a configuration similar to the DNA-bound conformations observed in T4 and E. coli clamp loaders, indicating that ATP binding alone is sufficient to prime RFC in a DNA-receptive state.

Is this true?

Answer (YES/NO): NO